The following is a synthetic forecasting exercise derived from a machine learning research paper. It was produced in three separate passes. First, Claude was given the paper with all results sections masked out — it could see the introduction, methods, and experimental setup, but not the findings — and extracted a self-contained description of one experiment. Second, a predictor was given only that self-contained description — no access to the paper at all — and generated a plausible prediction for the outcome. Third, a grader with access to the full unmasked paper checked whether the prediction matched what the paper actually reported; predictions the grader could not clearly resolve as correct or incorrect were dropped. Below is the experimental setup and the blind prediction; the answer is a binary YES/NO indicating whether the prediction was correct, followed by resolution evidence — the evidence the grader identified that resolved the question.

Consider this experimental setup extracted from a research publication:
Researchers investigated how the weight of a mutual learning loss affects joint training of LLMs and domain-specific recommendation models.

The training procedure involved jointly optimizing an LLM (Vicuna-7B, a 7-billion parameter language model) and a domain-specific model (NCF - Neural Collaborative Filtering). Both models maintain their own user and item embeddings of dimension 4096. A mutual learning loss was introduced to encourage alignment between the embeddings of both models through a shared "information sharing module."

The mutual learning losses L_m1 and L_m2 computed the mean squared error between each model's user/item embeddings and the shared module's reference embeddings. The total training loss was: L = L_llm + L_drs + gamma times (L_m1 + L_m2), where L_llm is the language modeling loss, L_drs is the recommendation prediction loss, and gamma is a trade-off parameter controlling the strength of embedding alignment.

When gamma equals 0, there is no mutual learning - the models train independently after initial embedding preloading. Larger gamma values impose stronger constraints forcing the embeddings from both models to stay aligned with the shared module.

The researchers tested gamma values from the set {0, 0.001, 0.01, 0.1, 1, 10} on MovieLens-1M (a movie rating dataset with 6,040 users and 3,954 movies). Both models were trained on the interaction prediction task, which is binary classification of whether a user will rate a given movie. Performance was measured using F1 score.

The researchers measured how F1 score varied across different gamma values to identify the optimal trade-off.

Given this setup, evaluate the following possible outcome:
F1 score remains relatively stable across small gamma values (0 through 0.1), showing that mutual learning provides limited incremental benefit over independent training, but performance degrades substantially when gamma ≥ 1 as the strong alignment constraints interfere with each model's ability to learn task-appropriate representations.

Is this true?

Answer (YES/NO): NO